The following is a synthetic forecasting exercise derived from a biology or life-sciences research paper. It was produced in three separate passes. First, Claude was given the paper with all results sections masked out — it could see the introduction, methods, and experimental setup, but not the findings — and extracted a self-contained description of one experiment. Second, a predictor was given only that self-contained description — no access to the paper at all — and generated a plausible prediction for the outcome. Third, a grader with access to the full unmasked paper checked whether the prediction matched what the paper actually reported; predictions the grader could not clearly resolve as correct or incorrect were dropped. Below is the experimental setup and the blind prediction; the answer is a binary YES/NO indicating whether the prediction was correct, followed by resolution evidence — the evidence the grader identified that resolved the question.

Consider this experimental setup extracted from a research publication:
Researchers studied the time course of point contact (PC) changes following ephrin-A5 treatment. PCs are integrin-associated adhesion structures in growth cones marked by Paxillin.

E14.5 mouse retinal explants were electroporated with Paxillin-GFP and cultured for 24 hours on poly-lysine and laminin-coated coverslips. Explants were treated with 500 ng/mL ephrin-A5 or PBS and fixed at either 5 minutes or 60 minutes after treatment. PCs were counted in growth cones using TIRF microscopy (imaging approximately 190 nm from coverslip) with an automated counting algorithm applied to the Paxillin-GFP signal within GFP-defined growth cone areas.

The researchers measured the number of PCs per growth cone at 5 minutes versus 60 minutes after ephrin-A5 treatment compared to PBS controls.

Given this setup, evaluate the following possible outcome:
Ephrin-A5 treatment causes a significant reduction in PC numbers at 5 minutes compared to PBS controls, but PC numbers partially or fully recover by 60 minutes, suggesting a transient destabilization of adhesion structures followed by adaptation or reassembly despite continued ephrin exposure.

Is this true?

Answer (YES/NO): NO